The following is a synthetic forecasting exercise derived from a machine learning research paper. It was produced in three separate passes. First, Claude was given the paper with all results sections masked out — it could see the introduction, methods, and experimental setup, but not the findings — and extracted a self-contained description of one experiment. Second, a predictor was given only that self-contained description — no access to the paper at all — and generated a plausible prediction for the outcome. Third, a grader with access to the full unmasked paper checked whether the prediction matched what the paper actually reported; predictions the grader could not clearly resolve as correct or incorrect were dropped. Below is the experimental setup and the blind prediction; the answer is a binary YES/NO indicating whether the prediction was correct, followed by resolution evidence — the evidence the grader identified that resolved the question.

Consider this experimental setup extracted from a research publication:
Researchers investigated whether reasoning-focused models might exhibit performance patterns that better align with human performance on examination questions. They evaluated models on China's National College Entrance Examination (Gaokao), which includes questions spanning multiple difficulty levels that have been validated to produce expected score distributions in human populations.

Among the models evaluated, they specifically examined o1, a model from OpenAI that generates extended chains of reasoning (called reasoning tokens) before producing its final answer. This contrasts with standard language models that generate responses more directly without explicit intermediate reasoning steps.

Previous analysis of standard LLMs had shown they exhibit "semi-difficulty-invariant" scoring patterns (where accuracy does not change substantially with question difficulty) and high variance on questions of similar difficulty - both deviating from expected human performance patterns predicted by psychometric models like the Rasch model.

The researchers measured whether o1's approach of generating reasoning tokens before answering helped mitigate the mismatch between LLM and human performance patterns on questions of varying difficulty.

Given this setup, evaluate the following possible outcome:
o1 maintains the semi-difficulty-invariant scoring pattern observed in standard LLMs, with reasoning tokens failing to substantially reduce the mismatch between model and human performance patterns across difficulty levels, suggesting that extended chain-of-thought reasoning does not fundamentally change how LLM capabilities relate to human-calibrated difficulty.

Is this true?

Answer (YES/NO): NO